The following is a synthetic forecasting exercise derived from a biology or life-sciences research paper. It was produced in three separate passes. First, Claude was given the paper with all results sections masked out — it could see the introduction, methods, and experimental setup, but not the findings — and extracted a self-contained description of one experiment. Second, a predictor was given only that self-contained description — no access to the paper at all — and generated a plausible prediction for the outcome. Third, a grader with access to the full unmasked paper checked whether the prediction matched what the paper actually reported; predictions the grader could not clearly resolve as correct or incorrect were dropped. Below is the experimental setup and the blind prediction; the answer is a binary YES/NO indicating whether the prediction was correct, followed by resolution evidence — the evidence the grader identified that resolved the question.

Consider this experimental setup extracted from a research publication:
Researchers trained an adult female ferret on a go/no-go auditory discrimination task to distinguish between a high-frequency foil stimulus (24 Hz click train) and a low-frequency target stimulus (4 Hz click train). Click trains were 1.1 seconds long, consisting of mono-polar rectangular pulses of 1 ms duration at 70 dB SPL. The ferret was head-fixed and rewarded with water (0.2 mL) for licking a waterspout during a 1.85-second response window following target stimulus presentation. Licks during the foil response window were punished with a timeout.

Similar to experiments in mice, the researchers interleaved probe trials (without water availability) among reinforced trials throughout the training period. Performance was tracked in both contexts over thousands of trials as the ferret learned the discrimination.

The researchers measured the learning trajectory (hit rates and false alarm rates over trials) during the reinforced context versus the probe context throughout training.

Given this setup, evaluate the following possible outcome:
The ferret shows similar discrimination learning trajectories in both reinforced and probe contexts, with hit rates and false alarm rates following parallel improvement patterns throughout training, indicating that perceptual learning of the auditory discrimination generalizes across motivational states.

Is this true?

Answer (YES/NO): NO